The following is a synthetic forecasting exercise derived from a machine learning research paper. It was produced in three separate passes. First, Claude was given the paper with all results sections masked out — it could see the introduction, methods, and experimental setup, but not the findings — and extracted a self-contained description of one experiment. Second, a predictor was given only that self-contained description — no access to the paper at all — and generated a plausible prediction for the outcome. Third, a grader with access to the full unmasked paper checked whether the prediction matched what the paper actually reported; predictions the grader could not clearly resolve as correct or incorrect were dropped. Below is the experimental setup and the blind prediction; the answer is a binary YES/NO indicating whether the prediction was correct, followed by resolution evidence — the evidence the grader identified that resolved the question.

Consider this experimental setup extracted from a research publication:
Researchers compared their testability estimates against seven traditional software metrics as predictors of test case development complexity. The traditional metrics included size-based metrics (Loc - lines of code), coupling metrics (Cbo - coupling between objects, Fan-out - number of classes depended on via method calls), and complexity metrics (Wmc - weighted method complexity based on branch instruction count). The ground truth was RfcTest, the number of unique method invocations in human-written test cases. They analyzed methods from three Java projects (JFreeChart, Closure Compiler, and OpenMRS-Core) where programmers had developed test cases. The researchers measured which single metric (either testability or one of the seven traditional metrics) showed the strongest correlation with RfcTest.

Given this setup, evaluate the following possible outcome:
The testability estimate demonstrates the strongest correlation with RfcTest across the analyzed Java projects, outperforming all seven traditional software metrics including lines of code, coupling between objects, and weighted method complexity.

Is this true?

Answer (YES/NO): NO